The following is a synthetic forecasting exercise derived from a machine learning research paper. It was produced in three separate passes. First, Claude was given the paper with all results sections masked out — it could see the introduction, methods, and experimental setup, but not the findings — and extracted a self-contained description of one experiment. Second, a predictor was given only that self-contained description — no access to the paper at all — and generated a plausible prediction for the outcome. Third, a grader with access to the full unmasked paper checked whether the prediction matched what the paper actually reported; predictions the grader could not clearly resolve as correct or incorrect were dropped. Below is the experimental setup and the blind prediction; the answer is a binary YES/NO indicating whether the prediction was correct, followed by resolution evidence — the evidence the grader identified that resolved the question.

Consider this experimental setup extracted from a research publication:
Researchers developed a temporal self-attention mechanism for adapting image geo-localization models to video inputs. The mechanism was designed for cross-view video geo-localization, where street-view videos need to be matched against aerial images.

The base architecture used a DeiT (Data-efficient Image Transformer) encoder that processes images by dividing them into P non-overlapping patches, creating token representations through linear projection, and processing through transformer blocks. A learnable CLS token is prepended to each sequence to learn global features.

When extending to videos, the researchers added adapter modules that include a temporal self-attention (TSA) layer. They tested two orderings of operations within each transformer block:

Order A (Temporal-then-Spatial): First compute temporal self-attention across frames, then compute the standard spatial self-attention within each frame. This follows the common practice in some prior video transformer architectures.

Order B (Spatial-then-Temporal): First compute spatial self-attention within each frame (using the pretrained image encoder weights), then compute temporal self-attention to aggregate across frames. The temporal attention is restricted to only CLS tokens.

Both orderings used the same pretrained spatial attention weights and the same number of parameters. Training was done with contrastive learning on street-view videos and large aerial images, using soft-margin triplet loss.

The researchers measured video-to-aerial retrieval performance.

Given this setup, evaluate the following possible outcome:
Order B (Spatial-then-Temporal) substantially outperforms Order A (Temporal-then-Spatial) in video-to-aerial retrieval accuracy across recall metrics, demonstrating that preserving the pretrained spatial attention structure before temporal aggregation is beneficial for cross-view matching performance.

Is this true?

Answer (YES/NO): YES